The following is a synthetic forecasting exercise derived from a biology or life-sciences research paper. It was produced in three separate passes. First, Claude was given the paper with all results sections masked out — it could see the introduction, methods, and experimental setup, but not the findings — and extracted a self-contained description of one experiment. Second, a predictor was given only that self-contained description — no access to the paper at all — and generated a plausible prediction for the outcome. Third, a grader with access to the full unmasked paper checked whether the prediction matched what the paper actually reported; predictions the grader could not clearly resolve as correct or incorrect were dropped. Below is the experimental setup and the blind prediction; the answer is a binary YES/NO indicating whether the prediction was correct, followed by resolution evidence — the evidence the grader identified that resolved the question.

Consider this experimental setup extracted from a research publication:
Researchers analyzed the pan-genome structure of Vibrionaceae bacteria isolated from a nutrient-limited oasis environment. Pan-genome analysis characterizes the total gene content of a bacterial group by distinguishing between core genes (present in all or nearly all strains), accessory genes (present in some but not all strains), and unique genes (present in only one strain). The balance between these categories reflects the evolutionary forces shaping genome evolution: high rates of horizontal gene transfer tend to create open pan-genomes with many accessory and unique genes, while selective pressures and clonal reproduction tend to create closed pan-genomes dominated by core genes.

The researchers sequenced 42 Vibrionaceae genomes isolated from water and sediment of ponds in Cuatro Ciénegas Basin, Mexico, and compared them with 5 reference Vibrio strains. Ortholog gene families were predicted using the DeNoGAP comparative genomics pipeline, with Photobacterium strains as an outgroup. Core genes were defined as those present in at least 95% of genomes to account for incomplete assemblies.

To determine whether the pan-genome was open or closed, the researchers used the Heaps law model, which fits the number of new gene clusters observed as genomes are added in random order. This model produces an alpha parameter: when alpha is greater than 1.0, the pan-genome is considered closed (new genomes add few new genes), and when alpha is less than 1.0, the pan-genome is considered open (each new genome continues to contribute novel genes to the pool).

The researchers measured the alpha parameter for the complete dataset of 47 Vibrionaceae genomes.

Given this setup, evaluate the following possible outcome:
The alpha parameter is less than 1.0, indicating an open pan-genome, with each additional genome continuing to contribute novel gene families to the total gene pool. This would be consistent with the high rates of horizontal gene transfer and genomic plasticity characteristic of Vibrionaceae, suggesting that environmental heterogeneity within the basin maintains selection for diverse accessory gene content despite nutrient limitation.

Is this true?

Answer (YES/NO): NO